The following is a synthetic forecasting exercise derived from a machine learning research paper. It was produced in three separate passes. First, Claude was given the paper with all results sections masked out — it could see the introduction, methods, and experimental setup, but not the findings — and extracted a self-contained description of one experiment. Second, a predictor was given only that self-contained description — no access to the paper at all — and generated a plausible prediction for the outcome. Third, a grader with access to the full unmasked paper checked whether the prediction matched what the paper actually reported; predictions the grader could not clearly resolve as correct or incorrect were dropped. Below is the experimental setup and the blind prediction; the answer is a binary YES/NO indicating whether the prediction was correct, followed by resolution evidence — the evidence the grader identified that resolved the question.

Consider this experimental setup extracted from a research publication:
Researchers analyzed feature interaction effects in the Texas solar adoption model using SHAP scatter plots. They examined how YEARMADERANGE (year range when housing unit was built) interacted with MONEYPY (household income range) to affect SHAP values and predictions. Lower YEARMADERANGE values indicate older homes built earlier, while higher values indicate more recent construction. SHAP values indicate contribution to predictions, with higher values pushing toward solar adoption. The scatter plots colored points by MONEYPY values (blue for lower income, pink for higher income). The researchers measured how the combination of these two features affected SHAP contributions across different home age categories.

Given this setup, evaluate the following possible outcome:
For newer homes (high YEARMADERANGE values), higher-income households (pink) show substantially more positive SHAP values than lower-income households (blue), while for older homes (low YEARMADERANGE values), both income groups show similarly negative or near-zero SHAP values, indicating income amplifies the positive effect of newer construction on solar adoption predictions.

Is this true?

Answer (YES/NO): NO